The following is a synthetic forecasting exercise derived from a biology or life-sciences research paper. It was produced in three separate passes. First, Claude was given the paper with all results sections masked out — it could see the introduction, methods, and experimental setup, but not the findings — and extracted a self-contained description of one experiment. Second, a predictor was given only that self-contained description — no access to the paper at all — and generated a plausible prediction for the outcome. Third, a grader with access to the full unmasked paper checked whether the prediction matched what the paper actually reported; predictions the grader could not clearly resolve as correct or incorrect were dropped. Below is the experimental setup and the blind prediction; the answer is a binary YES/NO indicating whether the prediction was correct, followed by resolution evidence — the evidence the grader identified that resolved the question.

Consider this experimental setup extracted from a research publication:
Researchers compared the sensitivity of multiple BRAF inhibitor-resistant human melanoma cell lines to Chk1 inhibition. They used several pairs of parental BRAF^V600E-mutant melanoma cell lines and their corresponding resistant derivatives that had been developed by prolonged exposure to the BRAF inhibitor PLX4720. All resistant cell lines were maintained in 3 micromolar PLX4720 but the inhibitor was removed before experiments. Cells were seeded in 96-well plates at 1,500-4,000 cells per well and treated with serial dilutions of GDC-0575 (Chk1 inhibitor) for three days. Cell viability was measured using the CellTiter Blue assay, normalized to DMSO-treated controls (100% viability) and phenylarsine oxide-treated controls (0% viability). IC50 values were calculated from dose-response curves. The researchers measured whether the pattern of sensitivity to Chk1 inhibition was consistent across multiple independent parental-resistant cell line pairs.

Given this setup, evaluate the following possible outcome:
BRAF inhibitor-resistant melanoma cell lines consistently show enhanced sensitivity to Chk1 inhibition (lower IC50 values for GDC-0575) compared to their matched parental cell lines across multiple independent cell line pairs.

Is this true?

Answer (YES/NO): NO